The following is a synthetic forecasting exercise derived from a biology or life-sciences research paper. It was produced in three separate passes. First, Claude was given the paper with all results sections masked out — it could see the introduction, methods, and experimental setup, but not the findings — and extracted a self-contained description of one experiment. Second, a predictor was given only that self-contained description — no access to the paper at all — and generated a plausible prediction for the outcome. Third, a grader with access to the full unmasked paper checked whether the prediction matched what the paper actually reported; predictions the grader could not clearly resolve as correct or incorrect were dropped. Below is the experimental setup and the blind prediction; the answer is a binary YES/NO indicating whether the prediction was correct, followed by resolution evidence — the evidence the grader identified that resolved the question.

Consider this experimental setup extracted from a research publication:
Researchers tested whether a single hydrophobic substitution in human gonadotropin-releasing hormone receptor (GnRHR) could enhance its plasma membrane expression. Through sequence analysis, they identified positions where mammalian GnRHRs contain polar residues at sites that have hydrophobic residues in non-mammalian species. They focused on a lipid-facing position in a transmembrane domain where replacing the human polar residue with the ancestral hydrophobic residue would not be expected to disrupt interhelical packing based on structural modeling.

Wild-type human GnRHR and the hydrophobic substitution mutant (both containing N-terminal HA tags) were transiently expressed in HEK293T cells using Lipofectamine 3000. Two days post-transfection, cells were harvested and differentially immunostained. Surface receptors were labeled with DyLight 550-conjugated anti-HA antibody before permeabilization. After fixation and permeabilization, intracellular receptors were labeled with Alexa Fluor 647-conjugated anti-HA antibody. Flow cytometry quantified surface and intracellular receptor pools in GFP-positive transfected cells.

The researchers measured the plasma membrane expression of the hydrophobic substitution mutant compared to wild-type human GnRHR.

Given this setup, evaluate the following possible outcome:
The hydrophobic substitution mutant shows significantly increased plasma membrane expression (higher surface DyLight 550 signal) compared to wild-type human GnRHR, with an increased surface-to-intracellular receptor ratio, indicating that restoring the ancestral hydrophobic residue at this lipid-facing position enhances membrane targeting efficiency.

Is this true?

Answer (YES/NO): YES